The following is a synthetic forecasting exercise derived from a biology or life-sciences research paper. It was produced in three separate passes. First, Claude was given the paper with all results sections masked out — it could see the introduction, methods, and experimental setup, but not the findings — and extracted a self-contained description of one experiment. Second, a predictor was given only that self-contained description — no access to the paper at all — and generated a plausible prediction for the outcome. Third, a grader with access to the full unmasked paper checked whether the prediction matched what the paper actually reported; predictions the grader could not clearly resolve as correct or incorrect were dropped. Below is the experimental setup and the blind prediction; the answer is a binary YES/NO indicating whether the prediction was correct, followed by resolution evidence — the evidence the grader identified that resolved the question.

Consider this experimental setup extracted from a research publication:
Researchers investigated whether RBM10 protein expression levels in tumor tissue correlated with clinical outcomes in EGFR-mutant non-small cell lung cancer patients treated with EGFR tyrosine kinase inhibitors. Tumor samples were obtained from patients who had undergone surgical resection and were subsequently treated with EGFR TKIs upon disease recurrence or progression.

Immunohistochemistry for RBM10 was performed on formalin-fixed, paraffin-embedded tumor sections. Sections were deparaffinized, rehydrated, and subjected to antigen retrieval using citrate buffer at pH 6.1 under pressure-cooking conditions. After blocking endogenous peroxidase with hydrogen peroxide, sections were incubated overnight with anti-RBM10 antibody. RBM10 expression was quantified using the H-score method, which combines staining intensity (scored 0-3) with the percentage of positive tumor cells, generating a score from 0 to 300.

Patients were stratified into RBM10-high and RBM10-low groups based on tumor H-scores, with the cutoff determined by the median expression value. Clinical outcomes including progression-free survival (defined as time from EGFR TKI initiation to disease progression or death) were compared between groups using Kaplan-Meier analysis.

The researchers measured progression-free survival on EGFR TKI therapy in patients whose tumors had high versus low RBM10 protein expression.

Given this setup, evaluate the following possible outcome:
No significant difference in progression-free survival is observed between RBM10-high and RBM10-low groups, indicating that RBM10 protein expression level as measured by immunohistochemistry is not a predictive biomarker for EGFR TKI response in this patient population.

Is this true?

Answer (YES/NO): NO